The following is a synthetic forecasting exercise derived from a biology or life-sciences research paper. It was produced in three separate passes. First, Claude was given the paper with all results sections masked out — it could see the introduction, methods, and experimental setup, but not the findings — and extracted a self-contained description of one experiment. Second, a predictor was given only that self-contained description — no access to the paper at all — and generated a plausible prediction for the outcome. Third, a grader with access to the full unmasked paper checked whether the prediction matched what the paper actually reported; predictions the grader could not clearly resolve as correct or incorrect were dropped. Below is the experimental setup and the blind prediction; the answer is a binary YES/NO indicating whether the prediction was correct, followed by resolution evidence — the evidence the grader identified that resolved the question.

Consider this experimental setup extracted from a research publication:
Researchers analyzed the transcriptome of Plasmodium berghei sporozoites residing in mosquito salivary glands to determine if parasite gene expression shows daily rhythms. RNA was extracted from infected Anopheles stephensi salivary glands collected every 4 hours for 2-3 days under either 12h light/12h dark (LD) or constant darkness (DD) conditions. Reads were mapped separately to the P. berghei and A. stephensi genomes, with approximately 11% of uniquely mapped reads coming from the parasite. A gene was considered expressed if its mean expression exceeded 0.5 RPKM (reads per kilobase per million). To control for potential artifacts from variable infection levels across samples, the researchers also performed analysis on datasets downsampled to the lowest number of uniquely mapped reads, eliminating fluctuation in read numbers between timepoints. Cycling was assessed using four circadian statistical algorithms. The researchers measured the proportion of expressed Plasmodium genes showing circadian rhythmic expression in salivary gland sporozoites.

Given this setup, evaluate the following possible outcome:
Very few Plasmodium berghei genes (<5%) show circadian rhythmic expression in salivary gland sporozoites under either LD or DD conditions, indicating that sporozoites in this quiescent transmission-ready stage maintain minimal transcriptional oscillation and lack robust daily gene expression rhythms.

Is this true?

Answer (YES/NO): NO